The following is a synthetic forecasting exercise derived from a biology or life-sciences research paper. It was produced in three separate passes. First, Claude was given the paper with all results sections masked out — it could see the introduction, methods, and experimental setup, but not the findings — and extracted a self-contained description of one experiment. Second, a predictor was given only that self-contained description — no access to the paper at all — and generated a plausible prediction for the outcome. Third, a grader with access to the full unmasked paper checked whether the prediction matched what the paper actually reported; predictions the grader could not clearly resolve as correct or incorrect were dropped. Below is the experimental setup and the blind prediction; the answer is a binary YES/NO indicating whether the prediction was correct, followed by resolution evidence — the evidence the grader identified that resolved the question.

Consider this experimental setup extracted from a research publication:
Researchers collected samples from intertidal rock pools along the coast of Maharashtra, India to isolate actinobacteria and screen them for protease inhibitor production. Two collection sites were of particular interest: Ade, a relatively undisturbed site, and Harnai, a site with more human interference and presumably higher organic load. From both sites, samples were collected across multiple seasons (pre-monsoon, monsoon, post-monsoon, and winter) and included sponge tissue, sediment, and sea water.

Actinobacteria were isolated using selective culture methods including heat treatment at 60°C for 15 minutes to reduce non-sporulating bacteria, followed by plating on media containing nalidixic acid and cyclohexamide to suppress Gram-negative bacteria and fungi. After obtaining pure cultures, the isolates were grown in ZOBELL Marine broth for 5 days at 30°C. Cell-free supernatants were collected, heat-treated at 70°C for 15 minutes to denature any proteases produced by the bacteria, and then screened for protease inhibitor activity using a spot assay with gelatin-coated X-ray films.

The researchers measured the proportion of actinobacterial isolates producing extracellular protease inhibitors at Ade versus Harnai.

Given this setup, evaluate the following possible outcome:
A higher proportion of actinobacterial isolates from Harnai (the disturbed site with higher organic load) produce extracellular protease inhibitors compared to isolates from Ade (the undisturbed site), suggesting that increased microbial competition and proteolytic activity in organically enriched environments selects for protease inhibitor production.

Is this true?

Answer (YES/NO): YES